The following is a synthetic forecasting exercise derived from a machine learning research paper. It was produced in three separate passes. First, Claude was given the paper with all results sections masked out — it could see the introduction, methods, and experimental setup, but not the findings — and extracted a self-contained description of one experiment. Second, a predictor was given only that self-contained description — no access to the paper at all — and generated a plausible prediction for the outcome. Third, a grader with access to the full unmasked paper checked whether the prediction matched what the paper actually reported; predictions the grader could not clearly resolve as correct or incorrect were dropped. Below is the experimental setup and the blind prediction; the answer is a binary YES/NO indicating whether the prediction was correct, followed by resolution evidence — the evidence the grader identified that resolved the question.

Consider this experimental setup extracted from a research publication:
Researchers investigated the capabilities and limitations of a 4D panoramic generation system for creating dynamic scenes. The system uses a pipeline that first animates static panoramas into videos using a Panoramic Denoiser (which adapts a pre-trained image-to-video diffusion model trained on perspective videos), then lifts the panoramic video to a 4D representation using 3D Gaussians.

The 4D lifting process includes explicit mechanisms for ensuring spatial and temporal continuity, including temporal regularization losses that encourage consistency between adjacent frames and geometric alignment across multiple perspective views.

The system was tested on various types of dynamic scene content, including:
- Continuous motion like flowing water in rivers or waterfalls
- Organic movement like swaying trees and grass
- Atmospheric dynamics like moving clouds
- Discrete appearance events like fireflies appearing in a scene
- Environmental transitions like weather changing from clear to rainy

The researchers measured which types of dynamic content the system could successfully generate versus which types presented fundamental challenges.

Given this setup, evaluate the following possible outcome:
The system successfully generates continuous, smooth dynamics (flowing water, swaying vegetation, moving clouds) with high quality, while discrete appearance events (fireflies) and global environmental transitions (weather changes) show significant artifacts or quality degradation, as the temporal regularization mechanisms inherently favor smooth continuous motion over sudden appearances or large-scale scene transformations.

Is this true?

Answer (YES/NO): NO